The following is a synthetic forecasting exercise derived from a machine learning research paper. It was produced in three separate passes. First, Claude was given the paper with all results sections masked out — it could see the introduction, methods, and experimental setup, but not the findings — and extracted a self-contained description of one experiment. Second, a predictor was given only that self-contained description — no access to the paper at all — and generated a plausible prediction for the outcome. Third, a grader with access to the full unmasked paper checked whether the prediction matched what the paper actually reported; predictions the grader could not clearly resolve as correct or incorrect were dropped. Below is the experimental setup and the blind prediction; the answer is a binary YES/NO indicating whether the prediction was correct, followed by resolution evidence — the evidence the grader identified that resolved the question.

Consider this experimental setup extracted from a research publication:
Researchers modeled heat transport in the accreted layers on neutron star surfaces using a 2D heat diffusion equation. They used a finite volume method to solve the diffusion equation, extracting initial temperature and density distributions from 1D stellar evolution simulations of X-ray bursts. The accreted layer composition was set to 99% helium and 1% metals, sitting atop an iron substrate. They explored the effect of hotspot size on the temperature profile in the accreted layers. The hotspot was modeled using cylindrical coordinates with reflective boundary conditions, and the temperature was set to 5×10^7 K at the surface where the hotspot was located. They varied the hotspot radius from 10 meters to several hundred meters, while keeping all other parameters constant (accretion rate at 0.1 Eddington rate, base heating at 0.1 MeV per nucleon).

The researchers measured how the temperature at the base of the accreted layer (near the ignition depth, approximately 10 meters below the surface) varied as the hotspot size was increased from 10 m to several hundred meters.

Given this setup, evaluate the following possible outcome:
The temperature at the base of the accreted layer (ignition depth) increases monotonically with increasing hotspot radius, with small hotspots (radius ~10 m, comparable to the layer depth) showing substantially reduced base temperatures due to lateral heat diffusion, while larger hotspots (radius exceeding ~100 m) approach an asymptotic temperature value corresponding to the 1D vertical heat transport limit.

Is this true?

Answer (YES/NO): YES